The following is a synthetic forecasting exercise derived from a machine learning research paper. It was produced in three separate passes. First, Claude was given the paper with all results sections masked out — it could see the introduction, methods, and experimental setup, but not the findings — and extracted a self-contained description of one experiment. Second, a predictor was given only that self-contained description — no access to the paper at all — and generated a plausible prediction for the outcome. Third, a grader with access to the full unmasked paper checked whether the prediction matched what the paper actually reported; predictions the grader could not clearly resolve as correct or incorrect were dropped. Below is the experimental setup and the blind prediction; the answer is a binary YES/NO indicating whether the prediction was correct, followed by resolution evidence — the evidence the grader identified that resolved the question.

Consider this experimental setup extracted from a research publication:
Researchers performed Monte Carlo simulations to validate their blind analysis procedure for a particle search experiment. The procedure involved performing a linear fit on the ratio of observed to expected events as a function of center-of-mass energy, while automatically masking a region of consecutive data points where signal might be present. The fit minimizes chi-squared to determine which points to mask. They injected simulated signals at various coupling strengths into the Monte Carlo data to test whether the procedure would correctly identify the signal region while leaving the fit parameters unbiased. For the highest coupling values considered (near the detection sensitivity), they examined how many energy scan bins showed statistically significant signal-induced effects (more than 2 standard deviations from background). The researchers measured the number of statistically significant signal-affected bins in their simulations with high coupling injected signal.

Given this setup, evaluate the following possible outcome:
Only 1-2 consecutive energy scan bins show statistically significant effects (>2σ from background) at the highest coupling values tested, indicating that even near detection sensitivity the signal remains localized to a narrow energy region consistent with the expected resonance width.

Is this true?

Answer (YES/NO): NO